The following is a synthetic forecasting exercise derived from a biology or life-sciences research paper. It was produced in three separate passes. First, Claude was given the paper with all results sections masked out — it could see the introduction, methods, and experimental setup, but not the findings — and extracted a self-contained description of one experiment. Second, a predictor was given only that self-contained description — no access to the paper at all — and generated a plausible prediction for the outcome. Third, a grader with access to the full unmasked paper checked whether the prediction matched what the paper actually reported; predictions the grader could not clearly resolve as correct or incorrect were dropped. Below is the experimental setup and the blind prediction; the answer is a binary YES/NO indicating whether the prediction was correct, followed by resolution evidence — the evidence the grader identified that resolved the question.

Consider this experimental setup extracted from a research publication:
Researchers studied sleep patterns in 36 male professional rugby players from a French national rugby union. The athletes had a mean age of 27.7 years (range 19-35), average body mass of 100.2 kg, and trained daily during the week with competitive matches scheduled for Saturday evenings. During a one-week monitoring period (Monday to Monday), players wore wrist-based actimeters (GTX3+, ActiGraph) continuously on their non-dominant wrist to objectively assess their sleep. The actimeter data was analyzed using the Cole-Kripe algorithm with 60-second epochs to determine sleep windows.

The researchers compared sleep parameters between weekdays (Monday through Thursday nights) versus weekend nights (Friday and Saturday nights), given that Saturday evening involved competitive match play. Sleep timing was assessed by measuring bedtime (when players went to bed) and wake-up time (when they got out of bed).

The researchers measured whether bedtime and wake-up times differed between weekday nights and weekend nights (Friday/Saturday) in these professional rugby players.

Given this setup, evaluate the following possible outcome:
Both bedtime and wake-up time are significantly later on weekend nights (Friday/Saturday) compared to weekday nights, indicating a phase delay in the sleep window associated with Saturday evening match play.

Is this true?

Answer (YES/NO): NO